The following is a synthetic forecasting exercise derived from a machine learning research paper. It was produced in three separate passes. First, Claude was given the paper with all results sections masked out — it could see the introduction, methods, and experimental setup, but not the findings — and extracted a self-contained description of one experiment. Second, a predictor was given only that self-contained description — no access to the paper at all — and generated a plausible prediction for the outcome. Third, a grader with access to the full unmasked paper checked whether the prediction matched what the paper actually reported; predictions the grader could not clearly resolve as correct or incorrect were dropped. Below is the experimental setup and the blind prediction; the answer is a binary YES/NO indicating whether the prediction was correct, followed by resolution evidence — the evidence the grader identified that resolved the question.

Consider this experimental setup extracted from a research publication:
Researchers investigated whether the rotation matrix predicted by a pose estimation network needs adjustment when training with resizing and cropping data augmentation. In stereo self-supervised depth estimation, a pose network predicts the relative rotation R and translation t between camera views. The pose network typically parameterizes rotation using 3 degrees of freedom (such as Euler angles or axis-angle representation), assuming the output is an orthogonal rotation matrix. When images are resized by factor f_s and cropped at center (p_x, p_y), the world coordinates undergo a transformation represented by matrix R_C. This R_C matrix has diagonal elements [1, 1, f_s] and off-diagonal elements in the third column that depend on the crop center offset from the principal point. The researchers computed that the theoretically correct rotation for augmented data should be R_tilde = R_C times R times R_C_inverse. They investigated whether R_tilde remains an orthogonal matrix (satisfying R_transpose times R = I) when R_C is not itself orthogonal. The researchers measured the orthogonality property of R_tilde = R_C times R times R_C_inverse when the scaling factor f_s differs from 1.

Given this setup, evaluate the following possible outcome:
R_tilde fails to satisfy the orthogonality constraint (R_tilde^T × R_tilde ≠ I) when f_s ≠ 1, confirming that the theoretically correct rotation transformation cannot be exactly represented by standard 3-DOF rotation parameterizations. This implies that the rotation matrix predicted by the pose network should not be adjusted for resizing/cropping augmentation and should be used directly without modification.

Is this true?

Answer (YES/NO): NO